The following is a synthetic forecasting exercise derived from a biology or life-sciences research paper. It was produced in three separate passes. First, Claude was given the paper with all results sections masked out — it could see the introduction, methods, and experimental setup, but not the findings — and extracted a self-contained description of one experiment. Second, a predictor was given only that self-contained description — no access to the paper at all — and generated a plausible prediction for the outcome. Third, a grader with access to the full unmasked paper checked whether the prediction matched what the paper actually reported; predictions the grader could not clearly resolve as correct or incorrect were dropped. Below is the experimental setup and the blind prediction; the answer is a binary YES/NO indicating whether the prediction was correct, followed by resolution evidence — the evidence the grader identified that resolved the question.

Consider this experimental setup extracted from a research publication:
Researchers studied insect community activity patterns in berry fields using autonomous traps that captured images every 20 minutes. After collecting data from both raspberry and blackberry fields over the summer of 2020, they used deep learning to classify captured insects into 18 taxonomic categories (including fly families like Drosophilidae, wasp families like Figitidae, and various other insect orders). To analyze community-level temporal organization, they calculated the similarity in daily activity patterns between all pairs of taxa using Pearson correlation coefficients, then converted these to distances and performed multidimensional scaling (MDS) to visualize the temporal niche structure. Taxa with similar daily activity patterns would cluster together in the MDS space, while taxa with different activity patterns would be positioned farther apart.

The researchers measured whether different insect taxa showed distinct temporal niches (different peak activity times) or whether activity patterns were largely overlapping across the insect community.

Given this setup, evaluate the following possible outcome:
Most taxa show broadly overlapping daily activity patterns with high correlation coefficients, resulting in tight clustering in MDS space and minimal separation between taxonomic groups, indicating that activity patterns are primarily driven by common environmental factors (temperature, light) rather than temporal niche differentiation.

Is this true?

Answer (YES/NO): NO